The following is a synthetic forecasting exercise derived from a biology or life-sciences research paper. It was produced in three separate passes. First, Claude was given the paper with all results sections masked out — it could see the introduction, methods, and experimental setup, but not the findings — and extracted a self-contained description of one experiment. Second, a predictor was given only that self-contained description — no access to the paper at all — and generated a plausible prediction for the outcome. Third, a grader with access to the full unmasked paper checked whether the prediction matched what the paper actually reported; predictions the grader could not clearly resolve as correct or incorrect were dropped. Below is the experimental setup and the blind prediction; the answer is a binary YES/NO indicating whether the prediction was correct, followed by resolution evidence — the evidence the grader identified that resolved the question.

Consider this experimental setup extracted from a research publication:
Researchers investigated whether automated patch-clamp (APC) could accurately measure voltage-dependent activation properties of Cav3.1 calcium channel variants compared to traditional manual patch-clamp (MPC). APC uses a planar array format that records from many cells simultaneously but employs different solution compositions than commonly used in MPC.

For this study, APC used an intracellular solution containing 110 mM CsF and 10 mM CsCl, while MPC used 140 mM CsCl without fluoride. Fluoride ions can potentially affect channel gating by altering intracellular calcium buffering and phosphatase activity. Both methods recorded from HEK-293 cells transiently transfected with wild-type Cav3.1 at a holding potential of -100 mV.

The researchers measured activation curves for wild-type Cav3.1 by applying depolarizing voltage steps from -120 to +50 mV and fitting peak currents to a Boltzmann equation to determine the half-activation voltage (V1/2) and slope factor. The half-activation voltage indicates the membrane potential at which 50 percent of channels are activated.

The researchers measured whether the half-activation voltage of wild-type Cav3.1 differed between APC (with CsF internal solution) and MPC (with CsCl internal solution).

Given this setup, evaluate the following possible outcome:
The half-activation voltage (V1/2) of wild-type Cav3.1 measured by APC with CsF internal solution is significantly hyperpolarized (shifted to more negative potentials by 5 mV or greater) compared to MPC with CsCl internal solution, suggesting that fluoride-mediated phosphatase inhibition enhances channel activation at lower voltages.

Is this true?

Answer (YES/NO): NO